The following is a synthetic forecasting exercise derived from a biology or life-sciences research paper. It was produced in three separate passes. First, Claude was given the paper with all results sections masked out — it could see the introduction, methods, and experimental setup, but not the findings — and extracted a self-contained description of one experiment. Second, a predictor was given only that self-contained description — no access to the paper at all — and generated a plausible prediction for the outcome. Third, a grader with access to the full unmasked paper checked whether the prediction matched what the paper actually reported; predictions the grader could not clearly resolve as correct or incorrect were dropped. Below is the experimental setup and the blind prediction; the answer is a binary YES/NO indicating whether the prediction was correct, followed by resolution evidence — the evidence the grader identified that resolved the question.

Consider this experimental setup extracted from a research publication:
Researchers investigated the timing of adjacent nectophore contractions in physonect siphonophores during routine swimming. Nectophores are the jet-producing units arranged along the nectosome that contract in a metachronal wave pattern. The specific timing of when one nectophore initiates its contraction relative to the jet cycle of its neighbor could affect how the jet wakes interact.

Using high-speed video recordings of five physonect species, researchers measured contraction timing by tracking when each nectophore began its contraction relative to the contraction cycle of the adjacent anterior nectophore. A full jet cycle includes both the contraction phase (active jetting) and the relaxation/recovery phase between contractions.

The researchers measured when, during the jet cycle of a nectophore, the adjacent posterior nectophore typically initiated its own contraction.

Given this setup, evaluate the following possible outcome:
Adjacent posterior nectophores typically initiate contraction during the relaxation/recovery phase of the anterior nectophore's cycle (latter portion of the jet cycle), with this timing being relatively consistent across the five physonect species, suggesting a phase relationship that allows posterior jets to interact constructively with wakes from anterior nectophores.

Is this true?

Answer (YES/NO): NO